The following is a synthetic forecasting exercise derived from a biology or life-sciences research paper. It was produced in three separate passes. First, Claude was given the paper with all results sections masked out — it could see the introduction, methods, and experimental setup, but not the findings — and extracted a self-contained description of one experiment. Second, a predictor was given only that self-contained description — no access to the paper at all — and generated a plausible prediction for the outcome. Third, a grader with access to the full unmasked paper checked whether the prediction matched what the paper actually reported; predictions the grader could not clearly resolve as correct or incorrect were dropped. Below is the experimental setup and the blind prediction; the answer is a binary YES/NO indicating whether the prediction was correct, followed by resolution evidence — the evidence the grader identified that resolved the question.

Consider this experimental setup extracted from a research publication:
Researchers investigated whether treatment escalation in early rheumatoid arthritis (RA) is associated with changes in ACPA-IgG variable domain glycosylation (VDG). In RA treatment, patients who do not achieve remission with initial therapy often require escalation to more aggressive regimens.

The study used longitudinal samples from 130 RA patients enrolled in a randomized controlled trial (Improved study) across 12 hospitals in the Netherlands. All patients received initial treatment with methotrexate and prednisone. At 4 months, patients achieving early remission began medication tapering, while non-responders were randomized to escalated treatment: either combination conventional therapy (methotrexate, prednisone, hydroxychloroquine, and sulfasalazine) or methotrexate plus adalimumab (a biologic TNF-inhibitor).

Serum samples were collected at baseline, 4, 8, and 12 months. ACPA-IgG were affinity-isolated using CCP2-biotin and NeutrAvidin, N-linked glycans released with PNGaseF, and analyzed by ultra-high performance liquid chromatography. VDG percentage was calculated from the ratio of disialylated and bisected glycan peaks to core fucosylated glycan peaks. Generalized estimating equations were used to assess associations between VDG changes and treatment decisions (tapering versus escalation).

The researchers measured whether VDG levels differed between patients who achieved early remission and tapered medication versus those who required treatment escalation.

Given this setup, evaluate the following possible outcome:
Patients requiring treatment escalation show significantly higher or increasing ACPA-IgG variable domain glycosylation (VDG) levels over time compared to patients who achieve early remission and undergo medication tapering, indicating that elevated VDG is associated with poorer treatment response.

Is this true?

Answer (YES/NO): NO